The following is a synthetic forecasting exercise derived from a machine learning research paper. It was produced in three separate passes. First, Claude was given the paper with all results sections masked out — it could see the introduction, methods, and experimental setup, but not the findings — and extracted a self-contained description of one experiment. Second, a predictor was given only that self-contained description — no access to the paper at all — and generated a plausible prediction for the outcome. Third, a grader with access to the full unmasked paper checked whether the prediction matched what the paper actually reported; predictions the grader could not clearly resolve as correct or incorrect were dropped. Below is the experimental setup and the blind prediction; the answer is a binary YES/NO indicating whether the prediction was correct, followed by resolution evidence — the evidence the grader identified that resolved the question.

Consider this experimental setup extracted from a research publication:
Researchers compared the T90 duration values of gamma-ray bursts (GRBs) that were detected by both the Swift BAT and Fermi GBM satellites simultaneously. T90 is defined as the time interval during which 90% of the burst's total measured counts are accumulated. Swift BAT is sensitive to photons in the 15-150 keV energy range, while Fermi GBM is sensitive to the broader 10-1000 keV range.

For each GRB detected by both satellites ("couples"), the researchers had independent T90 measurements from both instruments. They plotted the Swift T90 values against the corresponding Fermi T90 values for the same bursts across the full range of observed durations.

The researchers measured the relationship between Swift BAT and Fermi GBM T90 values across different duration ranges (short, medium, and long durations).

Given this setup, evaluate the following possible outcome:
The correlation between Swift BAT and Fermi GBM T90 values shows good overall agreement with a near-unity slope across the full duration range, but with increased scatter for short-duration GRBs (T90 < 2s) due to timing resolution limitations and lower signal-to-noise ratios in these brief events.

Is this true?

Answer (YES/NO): NO